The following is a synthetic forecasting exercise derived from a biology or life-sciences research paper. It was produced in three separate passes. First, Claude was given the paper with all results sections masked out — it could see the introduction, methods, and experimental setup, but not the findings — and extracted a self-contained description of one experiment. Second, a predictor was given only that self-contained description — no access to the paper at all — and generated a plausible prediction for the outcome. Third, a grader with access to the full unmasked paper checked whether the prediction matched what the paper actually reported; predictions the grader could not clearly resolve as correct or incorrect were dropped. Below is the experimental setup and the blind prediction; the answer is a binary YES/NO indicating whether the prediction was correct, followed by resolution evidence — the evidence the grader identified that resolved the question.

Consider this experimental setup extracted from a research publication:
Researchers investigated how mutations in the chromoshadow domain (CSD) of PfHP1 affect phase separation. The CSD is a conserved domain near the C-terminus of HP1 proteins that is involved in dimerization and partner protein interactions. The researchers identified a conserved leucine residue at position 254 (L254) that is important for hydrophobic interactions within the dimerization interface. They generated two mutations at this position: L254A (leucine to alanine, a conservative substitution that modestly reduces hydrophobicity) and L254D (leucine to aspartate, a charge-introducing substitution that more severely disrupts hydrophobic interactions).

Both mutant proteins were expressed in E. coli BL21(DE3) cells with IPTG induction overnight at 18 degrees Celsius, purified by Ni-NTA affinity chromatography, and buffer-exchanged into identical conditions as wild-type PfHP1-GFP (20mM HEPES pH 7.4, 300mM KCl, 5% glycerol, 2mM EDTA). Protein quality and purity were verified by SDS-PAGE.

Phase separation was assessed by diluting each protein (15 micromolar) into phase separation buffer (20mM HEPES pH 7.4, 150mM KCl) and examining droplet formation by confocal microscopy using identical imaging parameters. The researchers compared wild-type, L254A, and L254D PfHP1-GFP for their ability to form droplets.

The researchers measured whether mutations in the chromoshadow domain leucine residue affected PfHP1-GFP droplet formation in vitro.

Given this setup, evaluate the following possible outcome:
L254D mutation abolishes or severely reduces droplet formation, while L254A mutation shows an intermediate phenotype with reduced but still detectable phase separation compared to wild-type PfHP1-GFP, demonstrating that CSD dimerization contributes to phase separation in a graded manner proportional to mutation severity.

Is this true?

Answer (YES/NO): NO